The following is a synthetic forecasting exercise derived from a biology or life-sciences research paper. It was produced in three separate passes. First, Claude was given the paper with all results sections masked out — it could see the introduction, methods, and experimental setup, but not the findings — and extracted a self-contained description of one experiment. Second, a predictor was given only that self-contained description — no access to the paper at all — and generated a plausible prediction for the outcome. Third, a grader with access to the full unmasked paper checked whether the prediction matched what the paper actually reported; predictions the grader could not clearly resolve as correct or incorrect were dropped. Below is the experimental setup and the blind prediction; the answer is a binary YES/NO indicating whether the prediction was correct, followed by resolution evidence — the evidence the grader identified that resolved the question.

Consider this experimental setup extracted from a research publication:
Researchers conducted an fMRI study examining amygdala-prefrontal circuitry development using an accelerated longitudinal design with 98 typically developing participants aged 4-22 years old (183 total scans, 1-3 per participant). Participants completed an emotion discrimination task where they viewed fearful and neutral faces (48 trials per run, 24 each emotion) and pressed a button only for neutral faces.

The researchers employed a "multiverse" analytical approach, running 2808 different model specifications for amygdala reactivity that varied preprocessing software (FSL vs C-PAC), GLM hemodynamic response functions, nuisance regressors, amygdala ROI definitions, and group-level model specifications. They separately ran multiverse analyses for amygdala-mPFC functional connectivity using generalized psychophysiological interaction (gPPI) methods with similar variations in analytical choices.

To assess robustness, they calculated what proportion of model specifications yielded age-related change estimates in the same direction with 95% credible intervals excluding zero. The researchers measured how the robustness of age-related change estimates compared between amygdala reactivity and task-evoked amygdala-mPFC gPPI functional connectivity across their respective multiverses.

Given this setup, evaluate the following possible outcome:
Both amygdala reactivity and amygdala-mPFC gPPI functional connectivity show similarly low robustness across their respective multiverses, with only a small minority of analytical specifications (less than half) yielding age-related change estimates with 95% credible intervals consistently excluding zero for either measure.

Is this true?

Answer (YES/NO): NO